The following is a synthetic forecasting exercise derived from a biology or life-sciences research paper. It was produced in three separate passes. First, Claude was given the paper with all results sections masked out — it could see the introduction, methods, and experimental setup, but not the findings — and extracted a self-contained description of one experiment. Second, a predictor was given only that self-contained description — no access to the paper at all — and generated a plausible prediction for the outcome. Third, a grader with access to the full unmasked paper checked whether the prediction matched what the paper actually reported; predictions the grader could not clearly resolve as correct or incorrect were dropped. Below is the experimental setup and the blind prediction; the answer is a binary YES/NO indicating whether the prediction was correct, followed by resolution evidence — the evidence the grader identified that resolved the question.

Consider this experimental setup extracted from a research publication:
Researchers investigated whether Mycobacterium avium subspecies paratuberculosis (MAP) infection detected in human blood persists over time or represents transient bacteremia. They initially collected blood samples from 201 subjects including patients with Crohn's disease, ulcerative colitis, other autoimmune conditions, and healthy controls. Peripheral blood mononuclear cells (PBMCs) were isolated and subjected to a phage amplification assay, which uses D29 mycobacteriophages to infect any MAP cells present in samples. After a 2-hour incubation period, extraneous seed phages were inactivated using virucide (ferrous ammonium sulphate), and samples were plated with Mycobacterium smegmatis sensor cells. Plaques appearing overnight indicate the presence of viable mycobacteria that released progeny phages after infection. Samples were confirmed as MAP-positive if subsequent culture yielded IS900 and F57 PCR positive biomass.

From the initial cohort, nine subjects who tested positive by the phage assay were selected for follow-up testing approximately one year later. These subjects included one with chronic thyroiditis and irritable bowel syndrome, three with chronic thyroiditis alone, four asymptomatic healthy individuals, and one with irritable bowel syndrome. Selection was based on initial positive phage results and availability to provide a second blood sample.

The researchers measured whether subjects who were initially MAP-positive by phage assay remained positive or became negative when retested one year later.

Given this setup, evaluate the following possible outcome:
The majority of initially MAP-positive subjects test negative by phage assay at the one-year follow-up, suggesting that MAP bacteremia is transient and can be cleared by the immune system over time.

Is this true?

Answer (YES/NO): NO